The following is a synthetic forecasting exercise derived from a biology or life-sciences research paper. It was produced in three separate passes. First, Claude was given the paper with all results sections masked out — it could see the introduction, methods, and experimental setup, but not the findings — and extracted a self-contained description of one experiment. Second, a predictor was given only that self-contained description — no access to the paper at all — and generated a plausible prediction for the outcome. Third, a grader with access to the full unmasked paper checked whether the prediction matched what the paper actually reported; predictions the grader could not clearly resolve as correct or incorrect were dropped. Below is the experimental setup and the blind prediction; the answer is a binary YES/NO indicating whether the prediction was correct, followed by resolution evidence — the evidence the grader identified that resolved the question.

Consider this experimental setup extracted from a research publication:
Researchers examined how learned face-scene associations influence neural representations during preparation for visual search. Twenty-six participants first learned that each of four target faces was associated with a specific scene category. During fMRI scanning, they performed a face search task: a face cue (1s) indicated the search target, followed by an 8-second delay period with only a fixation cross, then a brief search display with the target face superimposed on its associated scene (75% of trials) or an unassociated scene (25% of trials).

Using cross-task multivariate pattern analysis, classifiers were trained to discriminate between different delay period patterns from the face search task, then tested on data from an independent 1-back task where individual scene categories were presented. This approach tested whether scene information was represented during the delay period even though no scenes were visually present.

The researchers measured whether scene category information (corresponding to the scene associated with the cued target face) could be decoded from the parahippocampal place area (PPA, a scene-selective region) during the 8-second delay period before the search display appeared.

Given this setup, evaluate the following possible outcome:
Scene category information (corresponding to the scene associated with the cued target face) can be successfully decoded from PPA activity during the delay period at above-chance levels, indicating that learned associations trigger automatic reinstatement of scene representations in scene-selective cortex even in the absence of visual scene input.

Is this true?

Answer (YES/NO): YES